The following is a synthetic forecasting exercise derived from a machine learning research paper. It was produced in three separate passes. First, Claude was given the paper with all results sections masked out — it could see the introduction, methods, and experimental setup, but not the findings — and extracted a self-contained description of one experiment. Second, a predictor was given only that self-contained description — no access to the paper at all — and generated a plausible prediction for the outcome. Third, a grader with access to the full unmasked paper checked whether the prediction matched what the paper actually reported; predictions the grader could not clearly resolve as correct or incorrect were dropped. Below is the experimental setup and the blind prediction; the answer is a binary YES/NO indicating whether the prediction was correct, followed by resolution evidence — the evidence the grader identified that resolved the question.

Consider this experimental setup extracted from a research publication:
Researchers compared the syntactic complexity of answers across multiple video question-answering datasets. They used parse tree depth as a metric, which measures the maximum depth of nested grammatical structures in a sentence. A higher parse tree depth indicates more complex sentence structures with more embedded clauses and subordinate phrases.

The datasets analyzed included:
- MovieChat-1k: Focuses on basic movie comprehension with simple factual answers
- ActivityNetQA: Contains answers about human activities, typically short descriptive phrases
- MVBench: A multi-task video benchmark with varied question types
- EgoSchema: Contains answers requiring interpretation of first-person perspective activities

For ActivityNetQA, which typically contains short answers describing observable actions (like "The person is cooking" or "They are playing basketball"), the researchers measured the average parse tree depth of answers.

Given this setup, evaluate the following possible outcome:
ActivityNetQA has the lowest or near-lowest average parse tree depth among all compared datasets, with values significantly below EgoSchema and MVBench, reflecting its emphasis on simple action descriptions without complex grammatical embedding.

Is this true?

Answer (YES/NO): YES